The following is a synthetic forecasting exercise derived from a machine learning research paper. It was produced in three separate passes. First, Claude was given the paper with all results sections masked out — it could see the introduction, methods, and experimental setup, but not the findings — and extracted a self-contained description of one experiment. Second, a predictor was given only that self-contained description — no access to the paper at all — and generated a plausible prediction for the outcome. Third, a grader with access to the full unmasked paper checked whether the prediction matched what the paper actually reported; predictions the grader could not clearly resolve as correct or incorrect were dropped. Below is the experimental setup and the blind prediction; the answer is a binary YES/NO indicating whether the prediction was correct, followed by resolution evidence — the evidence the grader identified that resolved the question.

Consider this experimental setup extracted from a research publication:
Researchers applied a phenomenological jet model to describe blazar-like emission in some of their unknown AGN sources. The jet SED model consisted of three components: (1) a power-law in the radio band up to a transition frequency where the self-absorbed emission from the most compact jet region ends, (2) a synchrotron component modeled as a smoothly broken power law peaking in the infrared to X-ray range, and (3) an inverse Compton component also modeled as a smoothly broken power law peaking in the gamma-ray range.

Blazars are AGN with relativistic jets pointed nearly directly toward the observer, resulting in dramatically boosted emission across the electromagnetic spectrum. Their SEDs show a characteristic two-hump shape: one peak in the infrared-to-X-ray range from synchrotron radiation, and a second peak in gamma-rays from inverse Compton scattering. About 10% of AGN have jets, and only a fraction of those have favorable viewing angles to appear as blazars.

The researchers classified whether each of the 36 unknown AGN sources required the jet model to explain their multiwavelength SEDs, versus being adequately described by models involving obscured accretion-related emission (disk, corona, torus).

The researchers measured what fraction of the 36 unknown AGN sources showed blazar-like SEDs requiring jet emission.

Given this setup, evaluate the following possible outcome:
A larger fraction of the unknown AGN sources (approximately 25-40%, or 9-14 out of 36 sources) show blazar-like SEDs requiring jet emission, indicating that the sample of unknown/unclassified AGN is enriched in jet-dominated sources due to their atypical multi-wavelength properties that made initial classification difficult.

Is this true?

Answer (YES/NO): NO